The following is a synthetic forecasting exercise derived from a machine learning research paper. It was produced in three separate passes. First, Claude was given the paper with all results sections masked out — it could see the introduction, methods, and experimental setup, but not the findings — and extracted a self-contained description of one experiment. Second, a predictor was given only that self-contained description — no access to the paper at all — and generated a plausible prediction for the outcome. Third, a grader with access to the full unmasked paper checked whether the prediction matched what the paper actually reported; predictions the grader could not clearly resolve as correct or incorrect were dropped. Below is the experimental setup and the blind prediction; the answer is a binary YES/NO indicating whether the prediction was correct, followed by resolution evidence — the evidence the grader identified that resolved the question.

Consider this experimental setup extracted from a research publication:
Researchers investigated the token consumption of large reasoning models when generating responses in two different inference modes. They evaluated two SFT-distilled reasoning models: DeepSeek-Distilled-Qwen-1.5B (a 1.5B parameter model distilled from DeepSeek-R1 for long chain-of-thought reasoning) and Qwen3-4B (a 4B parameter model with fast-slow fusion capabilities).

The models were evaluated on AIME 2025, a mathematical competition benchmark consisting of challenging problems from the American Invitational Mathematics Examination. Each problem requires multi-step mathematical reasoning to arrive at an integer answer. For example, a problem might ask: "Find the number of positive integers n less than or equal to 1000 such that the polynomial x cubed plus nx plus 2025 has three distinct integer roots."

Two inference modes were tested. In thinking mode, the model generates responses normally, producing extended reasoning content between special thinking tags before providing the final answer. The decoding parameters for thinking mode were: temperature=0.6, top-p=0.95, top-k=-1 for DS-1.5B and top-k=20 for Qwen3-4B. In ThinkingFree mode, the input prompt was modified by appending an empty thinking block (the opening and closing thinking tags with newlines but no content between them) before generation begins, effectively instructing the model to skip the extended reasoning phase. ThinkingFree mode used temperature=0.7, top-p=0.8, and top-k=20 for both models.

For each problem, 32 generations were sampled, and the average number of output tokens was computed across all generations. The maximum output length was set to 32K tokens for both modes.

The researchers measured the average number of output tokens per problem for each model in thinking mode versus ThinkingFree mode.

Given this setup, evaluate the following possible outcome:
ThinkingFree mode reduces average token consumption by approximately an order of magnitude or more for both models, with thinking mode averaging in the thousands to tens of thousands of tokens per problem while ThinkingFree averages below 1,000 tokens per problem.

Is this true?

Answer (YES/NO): NO